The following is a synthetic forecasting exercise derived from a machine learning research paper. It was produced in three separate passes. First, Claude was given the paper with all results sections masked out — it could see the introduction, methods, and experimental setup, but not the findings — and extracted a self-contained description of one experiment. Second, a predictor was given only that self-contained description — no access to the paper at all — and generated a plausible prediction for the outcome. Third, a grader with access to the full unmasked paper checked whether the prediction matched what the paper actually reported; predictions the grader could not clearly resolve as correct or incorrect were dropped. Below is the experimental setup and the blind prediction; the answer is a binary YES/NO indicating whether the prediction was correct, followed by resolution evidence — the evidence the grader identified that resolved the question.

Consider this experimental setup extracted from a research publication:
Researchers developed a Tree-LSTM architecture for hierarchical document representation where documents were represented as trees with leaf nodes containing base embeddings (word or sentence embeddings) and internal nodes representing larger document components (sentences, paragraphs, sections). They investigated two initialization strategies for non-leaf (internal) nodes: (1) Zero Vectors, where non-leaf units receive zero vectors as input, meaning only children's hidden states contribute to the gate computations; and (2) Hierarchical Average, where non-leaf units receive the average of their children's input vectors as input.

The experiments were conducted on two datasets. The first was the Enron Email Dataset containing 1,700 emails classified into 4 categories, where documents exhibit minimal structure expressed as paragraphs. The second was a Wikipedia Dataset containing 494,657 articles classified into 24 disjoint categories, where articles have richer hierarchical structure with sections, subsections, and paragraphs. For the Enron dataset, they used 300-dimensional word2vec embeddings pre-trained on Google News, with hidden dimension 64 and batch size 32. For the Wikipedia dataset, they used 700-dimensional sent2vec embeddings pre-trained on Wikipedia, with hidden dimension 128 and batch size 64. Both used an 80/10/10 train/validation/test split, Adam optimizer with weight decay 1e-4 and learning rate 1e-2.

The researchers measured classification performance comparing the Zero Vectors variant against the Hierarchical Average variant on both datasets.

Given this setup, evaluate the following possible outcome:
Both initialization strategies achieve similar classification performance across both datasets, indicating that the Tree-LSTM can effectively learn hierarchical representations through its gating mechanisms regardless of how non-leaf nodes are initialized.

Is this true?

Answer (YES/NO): NO